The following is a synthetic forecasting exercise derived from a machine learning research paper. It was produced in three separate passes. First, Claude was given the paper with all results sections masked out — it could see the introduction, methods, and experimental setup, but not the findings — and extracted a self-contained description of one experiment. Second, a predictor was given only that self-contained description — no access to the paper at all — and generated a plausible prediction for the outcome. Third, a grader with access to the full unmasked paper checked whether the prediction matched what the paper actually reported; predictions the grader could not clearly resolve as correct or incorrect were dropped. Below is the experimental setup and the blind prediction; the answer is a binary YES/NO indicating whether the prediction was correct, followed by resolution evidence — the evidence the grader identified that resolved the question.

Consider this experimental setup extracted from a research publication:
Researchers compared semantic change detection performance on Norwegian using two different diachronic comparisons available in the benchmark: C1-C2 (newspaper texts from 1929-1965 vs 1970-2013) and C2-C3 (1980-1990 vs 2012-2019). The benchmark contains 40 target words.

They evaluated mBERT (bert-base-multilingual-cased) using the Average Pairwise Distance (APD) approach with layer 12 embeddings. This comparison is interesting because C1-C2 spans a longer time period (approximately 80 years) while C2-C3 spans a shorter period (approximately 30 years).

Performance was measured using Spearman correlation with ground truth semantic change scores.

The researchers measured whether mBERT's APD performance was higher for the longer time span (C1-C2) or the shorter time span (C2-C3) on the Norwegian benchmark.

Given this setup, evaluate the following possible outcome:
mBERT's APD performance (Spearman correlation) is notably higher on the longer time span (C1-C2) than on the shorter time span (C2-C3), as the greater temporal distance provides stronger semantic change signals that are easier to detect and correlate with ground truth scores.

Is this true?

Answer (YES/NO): NO